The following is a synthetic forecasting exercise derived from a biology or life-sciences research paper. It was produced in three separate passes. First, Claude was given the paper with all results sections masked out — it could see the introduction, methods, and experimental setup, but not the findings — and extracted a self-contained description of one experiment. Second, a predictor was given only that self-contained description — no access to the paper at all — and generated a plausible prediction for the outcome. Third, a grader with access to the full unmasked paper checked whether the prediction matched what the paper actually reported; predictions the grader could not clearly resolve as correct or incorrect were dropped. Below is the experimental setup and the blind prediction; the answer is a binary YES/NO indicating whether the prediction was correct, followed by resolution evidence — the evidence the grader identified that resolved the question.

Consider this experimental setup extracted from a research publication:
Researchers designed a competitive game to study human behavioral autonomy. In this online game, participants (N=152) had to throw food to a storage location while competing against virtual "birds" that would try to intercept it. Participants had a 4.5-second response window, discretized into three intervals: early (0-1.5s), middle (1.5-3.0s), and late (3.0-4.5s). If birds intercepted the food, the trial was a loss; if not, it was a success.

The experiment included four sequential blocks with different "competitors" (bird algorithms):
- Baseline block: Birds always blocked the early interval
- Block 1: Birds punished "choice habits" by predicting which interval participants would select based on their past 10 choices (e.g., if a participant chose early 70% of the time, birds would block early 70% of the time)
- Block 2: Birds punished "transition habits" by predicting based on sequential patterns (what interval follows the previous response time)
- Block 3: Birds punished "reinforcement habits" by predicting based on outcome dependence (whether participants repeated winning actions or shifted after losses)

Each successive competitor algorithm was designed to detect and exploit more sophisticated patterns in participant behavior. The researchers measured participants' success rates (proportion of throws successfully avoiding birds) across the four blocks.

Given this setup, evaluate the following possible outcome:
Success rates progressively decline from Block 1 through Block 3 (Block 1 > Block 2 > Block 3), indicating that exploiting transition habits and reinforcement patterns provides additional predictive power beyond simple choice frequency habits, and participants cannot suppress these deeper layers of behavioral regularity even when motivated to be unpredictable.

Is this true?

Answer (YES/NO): YES